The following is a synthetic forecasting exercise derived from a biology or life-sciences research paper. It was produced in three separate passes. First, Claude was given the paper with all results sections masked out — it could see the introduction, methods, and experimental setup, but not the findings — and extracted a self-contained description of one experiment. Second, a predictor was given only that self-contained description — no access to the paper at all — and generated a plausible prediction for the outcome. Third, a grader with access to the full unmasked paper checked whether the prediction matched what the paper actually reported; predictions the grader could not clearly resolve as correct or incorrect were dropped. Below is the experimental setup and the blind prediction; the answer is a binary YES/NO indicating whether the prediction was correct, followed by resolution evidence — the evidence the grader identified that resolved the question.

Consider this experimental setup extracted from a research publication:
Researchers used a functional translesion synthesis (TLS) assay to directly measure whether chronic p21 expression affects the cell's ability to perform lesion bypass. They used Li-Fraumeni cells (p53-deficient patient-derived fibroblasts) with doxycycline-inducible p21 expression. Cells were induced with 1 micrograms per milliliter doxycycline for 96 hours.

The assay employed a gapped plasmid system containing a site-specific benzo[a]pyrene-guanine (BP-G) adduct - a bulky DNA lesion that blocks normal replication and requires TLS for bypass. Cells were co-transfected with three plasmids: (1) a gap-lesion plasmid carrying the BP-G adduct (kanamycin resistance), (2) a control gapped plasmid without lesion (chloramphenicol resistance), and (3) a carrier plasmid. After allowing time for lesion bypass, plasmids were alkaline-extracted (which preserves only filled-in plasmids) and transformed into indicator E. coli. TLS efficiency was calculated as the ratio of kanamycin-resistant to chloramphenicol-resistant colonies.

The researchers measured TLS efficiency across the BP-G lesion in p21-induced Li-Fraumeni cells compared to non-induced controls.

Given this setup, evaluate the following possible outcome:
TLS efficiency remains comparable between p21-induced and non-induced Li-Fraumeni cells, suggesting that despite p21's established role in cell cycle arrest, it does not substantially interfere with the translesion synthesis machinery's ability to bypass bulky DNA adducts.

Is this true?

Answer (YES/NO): NO